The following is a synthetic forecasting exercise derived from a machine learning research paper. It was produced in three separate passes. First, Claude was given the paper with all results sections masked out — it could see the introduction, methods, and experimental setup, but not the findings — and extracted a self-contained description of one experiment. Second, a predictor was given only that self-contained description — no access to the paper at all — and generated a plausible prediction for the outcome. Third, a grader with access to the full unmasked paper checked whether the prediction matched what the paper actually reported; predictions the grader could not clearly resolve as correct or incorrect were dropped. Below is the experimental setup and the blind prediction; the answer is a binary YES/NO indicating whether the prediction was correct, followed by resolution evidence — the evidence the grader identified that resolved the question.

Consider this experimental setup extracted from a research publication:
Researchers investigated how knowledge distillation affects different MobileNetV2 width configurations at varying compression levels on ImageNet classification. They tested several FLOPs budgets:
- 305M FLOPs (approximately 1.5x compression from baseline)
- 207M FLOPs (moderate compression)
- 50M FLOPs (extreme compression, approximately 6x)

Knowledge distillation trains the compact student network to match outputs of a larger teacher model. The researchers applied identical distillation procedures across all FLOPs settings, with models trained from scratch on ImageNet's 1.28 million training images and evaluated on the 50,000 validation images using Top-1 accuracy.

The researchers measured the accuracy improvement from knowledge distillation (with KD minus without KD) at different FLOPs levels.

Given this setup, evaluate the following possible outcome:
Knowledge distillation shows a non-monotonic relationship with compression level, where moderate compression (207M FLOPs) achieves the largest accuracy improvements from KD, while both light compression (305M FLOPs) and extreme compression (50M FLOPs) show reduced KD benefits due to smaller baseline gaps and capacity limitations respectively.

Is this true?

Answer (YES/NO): NO